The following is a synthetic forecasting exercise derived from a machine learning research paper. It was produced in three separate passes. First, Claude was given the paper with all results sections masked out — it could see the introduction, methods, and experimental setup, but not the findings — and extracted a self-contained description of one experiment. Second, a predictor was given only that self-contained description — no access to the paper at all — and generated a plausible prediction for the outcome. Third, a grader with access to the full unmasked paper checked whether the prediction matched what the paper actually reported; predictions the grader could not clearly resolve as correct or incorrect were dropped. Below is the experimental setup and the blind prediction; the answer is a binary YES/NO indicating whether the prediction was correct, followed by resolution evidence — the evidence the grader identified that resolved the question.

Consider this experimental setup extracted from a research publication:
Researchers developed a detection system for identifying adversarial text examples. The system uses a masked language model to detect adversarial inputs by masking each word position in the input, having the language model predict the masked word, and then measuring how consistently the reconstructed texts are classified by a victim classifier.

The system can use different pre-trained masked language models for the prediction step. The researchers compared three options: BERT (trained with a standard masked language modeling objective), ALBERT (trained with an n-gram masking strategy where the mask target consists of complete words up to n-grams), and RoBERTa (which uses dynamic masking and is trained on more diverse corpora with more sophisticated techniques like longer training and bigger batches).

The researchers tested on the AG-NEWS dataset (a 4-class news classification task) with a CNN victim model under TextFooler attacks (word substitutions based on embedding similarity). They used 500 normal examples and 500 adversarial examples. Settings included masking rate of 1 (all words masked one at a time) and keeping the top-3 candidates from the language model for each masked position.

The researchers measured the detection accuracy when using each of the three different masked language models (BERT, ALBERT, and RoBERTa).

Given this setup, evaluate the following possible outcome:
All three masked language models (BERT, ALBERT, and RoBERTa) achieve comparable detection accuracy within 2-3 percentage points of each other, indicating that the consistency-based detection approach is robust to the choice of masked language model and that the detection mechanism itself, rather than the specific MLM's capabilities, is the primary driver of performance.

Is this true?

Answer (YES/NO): YES